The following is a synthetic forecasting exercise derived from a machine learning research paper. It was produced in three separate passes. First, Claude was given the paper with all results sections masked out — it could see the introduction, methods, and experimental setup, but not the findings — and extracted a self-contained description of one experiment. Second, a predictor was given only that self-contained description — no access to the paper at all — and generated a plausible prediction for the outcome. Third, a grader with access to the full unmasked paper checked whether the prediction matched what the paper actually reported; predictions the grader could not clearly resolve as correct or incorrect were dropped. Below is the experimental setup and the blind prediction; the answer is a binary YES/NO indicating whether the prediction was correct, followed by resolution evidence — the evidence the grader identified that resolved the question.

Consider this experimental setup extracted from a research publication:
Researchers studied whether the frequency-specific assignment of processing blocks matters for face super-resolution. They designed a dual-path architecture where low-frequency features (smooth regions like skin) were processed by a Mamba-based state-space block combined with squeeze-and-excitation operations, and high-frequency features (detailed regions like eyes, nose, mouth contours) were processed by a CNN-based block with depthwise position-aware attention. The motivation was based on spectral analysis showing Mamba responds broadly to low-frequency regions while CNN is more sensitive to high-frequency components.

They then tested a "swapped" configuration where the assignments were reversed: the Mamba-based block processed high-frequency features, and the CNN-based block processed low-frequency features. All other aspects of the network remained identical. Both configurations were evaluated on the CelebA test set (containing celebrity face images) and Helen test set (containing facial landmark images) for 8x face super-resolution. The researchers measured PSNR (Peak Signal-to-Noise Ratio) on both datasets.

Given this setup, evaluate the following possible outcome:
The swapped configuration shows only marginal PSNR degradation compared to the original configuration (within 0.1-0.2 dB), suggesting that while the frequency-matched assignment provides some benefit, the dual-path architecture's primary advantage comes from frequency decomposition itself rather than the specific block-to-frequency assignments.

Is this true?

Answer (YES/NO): NO